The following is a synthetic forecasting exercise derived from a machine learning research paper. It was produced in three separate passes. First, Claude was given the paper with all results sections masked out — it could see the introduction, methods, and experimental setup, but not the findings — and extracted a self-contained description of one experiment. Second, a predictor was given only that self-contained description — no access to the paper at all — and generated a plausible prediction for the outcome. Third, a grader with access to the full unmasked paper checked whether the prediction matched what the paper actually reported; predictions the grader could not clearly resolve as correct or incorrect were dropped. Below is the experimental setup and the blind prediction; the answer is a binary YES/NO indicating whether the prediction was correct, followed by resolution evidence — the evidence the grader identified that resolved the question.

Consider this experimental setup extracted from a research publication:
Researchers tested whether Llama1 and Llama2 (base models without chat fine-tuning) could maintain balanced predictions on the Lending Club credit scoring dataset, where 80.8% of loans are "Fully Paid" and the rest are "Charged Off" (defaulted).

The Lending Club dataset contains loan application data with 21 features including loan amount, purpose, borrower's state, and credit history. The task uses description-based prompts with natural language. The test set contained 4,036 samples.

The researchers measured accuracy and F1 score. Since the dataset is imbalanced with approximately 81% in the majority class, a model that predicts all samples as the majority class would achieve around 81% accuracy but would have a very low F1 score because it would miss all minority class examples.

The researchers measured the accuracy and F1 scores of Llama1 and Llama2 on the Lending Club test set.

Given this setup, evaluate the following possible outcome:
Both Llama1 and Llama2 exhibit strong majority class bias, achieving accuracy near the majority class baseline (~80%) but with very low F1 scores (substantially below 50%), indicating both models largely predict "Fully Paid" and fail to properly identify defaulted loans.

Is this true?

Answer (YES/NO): YES